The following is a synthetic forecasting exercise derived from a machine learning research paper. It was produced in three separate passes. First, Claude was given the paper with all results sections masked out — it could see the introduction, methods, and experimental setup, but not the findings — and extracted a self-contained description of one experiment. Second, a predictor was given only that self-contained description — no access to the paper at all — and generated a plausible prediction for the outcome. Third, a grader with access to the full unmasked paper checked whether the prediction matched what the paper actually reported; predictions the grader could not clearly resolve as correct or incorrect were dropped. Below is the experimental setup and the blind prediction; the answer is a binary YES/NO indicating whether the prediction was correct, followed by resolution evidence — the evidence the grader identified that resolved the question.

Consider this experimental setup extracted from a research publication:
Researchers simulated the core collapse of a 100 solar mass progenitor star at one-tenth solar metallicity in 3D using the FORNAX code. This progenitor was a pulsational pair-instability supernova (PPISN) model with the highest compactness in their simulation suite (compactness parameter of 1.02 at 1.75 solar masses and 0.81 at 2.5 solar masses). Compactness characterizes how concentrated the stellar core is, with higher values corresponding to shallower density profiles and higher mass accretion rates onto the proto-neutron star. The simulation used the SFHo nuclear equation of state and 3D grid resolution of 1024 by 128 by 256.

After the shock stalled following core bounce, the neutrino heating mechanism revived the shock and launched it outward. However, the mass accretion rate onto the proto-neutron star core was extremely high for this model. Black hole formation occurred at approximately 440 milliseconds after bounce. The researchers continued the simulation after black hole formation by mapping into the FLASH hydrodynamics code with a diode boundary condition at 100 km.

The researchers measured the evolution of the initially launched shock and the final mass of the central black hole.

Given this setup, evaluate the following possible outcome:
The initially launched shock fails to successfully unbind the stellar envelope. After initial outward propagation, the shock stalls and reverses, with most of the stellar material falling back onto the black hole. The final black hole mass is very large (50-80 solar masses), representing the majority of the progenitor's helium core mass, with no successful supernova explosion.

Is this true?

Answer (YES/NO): NO